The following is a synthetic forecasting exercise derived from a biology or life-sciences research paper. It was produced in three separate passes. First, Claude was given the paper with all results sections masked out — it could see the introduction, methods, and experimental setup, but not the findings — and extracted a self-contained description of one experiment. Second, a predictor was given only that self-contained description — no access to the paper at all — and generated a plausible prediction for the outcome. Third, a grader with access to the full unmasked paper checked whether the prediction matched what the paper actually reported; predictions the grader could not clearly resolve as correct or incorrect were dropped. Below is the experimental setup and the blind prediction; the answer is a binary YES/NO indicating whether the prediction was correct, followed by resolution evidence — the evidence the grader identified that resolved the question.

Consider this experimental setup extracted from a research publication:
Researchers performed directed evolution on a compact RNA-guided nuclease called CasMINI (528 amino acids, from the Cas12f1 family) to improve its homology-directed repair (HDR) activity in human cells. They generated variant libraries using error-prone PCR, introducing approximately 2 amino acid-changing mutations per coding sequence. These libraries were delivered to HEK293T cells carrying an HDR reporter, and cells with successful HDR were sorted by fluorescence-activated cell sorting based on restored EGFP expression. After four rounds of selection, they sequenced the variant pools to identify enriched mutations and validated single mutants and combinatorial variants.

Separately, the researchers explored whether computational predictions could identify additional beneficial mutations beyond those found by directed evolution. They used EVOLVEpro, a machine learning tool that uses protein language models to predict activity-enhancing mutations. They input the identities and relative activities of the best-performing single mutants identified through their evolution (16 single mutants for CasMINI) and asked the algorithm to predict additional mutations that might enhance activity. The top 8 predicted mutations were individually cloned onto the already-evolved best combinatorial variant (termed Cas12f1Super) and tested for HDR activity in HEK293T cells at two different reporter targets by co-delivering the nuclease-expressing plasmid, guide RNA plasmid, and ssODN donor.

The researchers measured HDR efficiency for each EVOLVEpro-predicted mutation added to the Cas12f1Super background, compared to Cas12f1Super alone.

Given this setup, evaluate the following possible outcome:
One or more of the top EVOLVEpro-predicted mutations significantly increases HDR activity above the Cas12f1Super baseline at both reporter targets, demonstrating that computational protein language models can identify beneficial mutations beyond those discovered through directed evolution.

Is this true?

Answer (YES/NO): NO